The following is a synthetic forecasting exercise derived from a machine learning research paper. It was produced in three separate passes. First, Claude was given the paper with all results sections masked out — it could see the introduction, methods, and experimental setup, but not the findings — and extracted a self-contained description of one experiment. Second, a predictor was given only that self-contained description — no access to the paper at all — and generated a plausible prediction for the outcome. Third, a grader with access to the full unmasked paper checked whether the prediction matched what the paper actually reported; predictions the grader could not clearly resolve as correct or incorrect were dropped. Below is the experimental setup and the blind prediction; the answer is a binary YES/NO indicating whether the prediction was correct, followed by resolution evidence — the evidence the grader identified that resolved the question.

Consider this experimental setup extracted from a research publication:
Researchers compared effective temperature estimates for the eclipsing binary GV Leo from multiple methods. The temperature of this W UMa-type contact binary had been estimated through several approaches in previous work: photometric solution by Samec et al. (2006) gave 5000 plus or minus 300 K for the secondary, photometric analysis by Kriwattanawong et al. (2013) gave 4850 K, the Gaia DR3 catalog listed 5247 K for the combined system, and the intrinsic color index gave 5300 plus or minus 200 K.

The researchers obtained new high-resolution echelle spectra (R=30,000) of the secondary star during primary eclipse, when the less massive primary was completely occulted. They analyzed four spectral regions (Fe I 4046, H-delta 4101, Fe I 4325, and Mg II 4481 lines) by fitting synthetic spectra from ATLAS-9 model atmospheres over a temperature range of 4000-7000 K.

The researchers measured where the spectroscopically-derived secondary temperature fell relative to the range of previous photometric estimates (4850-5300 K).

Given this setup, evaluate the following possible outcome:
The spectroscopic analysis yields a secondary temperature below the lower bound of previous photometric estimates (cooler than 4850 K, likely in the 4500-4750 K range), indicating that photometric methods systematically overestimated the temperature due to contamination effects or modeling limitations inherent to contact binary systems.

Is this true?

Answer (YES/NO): NO